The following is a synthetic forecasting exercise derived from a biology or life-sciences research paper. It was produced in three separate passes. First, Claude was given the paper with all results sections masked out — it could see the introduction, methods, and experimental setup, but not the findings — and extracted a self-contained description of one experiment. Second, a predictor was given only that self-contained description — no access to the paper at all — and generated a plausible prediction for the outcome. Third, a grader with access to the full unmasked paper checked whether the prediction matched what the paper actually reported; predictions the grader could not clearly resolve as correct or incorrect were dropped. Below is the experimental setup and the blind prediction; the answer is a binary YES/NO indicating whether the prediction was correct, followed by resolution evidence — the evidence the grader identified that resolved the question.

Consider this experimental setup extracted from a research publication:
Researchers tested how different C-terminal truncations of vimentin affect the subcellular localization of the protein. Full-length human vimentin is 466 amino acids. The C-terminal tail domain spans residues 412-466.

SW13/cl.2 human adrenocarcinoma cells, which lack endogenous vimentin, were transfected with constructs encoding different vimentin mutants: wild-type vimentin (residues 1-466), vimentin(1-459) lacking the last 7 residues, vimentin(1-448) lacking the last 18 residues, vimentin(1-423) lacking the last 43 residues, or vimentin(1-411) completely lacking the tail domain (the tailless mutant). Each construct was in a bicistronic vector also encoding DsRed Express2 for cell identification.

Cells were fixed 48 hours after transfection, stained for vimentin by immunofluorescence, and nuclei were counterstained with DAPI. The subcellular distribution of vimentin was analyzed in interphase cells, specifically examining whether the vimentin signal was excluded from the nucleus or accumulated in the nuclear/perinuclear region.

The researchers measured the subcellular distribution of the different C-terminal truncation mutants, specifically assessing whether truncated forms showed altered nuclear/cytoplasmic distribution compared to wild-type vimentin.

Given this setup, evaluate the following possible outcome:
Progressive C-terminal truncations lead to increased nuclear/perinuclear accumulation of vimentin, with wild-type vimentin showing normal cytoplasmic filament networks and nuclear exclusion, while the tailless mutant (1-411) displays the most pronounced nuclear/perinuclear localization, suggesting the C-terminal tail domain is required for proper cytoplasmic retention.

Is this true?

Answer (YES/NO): YES